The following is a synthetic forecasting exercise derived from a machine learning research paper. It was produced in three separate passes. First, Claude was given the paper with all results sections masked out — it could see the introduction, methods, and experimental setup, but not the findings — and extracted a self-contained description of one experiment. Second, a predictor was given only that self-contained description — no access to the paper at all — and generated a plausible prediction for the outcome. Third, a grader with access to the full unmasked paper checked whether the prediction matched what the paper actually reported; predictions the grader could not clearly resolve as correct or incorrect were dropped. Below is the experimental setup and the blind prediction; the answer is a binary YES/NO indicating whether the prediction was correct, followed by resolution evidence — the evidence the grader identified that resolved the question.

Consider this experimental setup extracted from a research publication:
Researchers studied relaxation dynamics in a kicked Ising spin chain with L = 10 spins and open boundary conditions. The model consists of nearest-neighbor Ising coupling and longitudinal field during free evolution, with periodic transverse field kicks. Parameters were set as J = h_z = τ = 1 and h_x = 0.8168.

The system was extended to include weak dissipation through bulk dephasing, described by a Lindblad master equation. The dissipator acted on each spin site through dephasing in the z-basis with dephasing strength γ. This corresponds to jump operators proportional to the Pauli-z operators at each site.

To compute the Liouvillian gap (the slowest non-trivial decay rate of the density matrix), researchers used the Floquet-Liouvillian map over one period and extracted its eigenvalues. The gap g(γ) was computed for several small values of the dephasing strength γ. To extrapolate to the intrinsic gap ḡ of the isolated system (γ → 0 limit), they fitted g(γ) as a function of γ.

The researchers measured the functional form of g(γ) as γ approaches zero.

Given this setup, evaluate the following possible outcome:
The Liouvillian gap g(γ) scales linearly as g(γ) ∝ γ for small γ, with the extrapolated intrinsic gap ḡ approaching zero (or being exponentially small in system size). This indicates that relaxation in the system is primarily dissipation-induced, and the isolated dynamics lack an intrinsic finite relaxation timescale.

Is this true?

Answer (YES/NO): NO